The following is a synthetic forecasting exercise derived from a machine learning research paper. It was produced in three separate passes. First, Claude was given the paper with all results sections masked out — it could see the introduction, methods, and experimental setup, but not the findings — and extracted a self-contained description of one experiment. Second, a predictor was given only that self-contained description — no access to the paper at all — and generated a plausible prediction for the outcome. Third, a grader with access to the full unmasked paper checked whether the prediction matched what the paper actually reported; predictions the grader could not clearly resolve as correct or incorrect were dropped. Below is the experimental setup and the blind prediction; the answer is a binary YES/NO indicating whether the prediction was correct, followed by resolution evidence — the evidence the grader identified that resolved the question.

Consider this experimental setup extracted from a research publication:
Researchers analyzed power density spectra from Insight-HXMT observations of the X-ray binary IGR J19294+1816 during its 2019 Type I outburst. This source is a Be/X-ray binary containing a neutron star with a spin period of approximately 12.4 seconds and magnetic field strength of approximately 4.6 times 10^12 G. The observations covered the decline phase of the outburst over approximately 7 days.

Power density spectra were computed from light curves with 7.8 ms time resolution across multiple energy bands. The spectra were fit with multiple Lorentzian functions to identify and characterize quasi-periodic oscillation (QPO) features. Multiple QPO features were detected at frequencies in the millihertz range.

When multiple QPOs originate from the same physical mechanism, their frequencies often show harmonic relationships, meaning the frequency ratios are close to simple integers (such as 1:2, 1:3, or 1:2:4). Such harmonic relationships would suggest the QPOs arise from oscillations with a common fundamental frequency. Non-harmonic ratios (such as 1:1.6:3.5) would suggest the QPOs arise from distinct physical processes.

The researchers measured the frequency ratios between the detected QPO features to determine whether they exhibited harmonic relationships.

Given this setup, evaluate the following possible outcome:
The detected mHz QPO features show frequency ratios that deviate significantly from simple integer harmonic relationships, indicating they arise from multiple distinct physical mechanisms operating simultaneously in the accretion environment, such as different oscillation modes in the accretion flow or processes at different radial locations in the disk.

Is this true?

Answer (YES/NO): NO